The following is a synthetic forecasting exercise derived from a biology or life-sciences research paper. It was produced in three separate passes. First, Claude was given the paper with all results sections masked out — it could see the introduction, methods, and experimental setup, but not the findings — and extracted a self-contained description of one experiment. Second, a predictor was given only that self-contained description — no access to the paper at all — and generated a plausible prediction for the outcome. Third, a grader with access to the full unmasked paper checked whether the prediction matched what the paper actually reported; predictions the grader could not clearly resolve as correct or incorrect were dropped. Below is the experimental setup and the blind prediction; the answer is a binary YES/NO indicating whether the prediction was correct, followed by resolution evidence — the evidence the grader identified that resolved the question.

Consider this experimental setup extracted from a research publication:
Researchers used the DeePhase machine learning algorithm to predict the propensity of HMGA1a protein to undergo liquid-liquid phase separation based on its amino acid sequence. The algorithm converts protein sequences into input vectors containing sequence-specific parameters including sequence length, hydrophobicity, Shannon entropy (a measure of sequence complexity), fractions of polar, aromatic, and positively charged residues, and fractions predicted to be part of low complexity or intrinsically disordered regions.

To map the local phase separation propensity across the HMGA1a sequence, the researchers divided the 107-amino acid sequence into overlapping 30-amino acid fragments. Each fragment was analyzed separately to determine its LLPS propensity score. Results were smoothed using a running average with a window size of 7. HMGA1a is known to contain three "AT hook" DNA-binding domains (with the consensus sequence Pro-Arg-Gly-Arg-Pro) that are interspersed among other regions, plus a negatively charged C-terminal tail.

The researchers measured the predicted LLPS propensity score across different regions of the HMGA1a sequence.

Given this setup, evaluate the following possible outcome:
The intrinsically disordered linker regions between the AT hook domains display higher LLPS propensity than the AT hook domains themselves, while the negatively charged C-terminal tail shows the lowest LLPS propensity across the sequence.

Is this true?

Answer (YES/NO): NO